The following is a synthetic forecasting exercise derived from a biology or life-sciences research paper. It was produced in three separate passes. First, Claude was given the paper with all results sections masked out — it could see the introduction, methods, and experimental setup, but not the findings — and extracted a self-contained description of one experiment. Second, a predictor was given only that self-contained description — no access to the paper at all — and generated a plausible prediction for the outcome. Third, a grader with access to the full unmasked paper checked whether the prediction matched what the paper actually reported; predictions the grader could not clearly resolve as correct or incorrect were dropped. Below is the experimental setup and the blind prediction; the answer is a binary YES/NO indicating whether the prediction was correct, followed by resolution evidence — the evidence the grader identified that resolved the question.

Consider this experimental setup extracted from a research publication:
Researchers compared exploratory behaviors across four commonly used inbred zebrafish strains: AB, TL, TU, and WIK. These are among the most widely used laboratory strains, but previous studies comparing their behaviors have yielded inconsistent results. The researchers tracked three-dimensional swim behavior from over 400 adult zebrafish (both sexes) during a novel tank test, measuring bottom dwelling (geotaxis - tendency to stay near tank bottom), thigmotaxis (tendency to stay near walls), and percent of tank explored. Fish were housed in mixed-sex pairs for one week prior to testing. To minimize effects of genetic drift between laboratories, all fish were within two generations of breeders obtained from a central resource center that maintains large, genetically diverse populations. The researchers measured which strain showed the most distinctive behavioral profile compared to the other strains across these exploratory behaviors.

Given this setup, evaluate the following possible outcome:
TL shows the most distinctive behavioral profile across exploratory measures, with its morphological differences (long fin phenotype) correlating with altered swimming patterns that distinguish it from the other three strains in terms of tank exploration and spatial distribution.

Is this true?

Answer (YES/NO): YES